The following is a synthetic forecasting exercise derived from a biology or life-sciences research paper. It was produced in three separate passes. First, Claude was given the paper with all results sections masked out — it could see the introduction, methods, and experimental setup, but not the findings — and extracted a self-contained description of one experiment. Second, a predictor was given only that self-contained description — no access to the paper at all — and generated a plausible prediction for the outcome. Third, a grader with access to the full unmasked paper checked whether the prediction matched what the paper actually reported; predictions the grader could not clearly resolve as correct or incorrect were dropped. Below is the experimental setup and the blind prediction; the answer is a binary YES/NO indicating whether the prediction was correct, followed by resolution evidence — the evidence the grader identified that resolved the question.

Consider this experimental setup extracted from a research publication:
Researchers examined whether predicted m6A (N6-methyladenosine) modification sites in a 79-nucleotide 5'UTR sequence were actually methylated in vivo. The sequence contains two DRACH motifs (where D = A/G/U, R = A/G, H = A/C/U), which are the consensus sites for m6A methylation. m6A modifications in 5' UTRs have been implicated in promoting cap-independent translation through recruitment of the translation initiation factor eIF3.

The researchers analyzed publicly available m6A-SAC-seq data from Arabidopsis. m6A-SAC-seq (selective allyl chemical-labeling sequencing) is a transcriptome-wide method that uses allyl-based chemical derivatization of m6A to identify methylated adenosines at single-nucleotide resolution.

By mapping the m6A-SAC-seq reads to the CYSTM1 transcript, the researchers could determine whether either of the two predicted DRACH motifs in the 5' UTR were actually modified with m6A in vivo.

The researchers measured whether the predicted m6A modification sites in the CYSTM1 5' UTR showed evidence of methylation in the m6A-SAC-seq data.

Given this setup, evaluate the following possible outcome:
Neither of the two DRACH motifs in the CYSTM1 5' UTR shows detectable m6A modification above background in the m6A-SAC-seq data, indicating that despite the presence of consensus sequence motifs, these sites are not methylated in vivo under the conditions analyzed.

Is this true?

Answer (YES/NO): NO